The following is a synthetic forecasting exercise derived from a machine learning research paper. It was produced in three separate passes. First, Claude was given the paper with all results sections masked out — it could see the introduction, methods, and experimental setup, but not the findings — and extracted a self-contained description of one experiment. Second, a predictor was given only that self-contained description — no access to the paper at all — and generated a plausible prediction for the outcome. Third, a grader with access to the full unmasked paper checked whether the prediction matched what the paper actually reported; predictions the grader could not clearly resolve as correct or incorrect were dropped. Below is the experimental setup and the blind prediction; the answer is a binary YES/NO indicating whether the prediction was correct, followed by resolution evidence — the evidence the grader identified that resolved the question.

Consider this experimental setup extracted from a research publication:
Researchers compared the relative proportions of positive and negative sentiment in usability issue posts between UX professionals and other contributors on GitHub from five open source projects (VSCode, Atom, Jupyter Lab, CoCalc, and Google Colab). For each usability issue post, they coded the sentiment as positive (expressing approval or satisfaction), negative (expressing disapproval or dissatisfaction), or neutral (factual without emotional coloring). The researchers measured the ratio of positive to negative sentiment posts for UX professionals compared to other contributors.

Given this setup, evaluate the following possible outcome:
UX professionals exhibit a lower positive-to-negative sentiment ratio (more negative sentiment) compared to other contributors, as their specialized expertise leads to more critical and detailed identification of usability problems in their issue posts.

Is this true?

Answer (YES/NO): NO